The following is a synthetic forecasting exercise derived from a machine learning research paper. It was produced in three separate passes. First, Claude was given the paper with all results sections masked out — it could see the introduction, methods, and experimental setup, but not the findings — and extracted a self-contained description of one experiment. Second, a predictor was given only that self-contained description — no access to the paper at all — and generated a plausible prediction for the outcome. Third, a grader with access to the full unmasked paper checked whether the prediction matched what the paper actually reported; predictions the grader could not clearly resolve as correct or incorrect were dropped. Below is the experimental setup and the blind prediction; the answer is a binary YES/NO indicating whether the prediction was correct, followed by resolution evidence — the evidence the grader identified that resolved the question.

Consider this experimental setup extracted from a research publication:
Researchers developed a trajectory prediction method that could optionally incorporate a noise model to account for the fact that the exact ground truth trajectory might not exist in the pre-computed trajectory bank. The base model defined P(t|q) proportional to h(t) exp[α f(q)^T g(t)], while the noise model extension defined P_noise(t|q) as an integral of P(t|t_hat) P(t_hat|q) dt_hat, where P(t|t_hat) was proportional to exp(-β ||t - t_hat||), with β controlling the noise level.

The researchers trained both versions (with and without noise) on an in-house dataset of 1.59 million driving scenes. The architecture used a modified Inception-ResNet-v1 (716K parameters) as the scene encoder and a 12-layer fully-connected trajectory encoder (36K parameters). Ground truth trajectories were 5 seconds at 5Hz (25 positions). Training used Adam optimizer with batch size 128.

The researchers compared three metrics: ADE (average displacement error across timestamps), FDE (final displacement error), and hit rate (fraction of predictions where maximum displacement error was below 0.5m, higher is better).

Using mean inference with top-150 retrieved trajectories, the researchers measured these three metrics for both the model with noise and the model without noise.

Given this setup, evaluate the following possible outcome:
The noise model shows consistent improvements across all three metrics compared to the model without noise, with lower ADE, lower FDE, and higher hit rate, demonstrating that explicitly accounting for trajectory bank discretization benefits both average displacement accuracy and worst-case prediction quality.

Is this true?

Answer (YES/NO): NO